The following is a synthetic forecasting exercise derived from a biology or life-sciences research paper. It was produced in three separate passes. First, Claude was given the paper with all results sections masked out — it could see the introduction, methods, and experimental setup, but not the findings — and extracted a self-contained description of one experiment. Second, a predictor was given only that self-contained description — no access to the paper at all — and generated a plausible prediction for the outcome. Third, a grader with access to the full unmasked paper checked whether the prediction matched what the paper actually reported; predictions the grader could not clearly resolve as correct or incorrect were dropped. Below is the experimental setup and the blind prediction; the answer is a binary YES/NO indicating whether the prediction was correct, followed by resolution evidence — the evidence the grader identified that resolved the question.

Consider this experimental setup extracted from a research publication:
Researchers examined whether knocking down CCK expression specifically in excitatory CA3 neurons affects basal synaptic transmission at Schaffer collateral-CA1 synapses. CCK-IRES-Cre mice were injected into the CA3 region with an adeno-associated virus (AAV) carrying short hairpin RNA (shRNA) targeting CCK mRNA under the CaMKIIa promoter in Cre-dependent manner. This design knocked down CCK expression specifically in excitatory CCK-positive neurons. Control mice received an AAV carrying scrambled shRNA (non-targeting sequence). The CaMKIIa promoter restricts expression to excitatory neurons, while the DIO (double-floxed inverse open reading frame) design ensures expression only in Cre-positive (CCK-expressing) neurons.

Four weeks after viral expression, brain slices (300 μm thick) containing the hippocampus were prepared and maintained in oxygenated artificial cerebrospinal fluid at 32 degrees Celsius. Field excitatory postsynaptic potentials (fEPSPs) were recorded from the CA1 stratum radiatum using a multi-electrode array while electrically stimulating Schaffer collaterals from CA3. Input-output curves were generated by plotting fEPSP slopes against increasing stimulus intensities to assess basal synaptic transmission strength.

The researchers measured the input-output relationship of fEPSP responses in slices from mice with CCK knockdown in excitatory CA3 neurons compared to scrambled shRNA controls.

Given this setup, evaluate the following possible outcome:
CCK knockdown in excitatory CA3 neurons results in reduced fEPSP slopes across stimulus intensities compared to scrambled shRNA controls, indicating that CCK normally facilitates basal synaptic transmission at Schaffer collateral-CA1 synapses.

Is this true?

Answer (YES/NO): NO